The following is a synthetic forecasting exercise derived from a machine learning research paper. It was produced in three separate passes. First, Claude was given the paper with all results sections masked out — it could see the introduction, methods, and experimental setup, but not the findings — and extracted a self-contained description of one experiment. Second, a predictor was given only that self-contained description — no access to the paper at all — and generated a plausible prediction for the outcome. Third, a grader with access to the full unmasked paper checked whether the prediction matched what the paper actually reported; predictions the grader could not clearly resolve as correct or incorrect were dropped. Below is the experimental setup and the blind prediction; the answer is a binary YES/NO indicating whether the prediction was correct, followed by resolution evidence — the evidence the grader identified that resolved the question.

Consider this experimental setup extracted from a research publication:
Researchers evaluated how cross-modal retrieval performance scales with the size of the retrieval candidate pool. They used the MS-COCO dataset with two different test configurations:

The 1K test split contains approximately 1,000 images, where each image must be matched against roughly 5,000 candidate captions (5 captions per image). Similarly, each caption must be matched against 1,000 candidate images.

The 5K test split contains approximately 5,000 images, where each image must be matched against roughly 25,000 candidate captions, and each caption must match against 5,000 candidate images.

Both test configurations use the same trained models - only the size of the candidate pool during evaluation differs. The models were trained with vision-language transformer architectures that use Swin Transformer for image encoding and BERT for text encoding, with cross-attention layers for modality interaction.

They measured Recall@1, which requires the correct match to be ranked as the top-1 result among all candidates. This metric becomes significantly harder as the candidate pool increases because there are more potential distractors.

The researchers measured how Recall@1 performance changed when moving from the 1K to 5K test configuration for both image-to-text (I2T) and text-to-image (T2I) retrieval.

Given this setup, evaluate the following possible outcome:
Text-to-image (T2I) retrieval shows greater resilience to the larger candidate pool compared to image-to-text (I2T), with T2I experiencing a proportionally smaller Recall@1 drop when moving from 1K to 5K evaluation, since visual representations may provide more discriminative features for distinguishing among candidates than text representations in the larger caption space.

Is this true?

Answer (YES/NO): NO